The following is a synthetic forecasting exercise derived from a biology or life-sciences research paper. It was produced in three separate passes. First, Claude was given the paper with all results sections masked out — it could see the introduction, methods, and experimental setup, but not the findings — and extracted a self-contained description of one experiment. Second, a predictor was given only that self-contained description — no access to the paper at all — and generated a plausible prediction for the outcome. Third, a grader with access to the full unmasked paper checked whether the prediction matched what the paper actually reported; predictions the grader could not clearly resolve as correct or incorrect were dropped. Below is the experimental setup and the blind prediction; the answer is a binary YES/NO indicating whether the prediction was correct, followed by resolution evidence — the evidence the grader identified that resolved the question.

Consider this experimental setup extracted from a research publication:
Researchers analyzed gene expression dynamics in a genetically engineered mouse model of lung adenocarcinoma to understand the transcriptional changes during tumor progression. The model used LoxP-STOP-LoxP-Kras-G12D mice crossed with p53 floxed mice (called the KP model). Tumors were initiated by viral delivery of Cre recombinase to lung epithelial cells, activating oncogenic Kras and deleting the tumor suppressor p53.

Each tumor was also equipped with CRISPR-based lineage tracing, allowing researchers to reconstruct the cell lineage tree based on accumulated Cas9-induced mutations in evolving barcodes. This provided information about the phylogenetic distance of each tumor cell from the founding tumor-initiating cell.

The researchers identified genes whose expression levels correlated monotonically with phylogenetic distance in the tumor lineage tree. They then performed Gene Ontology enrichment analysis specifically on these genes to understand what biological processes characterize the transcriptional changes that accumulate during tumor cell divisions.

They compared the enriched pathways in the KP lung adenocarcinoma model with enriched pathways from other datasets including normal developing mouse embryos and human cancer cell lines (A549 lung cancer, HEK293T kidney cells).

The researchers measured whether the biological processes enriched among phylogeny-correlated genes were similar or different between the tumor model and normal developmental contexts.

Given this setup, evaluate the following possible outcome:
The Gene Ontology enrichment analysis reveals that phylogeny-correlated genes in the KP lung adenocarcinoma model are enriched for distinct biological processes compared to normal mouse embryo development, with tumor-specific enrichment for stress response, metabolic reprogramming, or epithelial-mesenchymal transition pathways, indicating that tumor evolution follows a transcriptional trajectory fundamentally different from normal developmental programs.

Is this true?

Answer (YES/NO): NO